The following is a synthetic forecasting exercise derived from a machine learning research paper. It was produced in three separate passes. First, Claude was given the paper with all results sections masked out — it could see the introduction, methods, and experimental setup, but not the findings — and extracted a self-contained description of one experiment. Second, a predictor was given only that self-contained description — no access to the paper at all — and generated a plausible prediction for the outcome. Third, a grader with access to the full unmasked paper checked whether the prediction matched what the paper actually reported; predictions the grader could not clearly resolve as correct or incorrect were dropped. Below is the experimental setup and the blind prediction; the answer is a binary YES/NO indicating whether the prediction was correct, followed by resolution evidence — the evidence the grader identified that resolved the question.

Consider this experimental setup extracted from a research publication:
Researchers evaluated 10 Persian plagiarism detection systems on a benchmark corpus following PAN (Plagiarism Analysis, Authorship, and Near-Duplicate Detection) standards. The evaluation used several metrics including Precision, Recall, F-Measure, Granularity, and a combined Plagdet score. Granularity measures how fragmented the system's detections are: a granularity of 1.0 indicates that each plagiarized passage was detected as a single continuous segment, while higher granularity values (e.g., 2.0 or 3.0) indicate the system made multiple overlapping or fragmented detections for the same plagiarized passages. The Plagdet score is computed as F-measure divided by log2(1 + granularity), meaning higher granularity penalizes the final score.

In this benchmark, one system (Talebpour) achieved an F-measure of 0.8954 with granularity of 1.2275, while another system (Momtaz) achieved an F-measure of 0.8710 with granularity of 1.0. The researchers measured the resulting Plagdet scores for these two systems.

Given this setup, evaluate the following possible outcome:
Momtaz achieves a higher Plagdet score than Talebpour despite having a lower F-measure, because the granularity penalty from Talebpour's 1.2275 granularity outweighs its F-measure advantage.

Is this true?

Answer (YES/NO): YES